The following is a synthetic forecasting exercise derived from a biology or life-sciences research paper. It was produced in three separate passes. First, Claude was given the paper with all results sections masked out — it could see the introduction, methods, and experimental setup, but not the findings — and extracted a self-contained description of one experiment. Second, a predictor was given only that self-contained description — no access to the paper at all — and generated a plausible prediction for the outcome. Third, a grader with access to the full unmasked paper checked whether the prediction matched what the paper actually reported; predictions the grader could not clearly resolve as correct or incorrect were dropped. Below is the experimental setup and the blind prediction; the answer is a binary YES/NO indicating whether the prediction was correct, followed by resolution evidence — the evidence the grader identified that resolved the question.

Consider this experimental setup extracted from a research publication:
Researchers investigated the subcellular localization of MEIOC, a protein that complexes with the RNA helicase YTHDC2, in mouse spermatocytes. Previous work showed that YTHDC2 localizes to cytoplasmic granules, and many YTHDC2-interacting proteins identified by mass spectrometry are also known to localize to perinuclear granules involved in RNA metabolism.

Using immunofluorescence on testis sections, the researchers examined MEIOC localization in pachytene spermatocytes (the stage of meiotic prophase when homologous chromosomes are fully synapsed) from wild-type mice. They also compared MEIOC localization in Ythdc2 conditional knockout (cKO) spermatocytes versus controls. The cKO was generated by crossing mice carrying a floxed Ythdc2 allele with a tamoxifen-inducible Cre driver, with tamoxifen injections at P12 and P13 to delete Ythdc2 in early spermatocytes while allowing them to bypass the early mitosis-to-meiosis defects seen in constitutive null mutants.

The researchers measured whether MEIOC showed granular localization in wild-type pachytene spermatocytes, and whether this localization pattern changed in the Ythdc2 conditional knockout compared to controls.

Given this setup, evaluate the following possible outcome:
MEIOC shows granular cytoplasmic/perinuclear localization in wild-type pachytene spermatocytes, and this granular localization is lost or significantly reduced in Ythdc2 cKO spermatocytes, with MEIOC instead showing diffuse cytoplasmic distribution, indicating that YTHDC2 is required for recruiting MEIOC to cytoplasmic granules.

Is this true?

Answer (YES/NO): NO